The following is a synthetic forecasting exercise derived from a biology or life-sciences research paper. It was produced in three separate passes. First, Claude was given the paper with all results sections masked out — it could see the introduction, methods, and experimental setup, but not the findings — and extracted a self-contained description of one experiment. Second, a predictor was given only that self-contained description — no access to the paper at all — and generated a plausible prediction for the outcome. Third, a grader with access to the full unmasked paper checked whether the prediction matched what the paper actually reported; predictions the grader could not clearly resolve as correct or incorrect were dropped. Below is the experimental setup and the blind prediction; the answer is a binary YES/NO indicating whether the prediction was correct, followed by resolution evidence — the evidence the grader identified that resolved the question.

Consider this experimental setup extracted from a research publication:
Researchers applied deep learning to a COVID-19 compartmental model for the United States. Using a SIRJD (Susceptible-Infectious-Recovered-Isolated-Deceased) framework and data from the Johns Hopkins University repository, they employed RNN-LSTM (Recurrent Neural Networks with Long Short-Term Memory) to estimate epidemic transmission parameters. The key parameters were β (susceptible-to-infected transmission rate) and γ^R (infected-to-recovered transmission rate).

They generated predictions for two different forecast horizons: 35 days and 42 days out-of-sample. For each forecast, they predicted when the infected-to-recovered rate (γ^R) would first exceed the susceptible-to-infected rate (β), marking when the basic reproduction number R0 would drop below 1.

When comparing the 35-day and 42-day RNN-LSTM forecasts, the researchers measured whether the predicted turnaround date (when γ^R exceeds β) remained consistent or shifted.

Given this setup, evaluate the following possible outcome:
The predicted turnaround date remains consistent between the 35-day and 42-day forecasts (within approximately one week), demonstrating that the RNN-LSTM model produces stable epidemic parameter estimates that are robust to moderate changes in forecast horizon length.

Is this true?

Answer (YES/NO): YES